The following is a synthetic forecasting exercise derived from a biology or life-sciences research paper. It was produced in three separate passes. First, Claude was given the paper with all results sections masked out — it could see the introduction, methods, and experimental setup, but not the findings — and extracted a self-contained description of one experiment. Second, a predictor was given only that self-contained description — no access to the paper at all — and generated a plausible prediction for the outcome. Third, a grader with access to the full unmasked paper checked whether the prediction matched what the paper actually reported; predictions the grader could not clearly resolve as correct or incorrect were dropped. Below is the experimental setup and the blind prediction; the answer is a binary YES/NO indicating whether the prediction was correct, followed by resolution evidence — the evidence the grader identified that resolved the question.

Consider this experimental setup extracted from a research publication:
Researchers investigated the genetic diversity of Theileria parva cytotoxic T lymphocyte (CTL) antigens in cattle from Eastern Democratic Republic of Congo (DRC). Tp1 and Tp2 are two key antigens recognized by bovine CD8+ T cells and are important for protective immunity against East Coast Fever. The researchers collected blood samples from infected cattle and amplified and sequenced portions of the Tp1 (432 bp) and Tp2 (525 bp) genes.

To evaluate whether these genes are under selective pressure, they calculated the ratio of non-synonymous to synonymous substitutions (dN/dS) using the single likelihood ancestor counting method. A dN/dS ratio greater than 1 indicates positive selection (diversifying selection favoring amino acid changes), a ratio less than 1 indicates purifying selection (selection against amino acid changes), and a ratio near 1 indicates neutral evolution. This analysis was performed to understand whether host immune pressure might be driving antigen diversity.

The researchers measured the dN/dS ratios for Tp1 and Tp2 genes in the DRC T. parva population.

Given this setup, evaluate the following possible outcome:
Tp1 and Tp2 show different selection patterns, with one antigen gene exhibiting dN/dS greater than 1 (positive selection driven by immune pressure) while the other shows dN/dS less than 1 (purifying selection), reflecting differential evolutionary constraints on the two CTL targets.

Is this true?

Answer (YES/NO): YES